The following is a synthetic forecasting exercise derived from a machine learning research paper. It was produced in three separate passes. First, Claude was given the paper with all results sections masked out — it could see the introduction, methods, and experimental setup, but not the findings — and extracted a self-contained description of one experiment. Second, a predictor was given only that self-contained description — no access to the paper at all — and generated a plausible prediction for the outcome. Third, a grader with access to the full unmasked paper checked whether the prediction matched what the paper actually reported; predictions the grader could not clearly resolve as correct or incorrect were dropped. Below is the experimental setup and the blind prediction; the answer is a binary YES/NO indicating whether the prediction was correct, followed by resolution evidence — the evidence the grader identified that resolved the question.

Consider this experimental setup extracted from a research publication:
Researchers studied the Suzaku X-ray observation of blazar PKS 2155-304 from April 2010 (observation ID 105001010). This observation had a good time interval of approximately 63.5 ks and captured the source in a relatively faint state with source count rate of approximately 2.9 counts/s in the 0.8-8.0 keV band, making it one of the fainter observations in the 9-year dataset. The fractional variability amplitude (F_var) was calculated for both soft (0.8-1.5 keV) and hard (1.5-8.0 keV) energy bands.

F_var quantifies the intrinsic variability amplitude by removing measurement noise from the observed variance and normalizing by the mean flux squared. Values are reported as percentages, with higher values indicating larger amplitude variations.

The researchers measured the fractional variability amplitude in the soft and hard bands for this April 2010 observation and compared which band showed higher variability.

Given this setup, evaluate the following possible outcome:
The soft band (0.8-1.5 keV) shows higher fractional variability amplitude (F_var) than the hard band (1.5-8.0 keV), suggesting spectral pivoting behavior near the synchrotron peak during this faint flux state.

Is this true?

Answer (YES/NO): NO